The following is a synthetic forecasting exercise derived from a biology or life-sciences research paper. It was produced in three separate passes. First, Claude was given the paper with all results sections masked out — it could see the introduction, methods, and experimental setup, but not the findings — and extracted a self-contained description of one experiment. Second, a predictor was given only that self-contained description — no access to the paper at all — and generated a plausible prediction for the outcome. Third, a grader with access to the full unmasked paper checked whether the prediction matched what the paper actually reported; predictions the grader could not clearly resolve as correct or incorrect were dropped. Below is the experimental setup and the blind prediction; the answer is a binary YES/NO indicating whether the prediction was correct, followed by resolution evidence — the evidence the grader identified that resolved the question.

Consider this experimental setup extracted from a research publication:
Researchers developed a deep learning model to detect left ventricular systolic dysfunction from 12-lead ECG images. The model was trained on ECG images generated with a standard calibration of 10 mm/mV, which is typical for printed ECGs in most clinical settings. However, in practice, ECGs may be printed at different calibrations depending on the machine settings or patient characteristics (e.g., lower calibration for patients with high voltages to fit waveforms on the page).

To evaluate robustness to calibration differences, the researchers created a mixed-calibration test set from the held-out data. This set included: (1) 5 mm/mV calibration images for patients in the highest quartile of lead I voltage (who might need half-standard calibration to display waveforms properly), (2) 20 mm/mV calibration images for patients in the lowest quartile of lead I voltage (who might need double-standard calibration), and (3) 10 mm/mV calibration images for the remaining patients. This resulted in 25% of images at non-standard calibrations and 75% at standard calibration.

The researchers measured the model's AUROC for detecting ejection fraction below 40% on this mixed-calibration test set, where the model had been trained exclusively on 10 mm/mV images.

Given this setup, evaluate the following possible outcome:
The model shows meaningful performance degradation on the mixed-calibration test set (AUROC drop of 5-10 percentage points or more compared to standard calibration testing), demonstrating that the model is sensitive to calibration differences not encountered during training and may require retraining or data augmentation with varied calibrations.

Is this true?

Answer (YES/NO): NO